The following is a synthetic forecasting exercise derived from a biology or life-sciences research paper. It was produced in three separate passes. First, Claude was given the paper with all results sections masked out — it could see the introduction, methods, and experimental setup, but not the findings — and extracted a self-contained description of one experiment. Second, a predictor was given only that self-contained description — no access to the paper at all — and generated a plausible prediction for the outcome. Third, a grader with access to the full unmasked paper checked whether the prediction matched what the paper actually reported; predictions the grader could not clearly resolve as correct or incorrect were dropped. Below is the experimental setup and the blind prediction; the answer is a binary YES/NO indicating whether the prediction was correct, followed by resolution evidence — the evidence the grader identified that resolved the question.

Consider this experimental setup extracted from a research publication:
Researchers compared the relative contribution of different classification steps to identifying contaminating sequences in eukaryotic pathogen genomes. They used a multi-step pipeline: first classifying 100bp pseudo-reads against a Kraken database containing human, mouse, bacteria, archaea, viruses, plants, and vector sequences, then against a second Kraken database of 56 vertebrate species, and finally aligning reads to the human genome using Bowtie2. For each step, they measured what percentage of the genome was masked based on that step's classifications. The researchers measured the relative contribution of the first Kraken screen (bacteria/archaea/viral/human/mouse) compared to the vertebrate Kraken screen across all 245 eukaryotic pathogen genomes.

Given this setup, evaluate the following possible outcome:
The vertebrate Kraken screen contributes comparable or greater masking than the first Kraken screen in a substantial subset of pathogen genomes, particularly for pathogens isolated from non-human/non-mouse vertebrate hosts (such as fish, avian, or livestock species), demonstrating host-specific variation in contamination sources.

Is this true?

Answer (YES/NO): NO